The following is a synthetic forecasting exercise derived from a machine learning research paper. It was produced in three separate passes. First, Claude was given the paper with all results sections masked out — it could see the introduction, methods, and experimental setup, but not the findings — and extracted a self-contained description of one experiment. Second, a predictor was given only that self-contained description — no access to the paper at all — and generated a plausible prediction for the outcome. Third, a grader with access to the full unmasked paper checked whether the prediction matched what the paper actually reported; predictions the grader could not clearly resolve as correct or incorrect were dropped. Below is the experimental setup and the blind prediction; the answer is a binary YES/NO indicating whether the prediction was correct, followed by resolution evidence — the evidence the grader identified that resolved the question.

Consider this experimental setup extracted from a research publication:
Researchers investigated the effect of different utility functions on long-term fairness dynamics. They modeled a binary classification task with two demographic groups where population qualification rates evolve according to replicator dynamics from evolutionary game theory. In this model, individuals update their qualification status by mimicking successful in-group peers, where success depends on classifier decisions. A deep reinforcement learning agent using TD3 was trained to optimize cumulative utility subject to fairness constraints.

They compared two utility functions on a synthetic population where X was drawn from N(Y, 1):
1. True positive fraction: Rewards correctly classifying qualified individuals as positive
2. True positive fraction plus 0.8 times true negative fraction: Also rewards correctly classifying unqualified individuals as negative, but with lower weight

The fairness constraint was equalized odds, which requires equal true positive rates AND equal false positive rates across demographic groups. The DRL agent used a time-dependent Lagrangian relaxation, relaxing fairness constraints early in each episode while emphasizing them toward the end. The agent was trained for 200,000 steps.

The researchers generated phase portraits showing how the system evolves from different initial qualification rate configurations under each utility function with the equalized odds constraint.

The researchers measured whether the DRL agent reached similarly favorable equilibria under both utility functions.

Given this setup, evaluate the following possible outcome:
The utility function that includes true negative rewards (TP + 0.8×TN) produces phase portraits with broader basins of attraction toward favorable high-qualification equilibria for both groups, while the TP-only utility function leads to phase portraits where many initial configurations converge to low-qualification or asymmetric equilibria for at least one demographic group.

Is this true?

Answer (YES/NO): NO